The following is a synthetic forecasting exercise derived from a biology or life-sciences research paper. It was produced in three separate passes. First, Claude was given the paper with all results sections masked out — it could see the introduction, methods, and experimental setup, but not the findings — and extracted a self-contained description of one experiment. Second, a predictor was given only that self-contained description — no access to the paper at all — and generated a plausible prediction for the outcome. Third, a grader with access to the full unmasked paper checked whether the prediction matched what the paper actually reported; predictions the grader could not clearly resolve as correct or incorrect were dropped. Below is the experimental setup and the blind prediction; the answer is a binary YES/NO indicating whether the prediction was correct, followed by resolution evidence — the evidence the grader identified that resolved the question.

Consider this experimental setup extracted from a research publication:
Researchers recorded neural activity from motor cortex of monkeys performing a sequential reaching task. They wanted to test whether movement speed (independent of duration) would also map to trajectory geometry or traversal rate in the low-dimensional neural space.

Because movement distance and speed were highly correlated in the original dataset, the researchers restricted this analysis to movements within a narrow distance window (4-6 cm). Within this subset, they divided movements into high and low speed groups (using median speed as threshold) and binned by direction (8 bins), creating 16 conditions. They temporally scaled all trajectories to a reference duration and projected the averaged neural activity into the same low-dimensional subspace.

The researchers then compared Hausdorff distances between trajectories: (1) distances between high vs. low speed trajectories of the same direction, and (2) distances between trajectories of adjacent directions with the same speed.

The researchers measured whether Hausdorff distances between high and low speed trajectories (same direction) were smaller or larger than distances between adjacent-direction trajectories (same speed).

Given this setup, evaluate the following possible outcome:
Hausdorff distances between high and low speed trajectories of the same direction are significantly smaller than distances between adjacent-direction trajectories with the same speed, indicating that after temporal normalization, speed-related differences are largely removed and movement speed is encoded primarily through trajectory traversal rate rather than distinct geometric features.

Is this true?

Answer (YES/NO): YES